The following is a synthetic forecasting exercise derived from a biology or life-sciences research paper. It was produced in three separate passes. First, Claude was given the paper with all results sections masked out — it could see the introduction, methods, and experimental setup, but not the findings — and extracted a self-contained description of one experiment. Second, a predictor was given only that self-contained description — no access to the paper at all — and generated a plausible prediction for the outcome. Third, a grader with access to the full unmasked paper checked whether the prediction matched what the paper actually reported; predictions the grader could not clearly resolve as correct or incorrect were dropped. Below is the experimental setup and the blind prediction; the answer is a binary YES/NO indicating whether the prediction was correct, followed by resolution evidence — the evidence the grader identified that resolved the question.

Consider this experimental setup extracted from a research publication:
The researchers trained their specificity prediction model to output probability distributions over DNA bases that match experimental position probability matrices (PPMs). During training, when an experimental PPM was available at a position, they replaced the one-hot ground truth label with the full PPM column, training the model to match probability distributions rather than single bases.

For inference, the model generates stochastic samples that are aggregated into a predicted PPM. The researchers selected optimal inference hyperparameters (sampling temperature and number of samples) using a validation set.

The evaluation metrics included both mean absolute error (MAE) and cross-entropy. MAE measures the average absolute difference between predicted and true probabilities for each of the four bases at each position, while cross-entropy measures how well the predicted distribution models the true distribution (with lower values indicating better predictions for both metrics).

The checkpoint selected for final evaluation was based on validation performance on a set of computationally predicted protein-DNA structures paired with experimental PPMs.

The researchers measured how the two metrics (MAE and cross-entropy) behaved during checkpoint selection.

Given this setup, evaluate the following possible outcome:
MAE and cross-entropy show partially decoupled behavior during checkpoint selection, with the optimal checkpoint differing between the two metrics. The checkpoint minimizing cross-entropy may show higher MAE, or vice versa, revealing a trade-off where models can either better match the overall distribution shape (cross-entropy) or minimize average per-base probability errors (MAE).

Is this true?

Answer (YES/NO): YES